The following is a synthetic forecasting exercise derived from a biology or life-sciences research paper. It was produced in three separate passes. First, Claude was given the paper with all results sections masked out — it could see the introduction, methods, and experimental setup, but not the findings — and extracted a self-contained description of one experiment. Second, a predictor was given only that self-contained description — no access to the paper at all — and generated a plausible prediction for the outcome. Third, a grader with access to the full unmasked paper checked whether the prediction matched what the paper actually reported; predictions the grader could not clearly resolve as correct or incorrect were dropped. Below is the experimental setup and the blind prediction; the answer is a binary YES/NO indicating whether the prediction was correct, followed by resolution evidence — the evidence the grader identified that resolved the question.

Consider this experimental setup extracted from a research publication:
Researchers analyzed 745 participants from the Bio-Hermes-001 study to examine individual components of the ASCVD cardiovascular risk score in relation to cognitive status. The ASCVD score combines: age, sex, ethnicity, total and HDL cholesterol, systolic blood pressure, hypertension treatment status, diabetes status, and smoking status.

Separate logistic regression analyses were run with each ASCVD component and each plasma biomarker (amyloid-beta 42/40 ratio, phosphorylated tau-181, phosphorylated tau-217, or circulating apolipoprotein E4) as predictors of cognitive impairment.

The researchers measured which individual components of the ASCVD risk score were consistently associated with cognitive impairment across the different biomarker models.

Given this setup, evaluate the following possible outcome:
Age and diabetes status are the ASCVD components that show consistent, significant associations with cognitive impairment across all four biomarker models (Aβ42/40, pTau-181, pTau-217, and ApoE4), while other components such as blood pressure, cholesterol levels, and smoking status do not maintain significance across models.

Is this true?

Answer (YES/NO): NO